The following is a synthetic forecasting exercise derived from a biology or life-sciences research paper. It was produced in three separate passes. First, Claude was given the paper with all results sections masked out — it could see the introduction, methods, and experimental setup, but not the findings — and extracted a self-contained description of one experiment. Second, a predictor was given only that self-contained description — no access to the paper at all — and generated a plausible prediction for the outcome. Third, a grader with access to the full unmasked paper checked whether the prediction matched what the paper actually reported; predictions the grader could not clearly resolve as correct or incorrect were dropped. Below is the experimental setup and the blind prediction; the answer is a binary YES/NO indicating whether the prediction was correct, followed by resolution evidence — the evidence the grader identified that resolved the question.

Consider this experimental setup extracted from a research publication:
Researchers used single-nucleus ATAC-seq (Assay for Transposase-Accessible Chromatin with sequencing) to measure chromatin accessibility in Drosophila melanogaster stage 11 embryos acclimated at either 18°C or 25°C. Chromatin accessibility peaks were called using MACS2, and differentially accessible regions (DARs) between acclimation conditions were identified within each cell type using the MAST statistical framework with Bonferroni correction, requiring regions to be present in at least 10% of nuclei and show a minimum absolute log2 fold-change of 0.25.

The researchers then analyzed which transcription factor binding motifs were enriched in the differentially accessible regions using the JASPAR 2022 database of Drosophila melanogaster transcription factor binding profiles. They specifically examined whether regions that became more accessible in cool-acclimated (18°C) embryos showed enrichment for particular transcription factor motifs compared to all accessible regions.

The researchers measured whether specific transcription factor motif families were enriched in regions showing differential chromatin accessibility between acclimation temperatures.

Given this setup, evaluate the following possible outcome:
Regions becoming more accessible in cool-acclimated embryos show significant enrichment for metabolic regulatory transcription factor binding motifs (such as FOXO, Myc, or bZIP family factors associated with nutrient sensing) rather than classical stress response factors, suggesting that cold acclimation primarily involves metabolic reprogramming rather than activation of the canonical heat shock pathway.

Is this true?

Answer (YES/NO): NO